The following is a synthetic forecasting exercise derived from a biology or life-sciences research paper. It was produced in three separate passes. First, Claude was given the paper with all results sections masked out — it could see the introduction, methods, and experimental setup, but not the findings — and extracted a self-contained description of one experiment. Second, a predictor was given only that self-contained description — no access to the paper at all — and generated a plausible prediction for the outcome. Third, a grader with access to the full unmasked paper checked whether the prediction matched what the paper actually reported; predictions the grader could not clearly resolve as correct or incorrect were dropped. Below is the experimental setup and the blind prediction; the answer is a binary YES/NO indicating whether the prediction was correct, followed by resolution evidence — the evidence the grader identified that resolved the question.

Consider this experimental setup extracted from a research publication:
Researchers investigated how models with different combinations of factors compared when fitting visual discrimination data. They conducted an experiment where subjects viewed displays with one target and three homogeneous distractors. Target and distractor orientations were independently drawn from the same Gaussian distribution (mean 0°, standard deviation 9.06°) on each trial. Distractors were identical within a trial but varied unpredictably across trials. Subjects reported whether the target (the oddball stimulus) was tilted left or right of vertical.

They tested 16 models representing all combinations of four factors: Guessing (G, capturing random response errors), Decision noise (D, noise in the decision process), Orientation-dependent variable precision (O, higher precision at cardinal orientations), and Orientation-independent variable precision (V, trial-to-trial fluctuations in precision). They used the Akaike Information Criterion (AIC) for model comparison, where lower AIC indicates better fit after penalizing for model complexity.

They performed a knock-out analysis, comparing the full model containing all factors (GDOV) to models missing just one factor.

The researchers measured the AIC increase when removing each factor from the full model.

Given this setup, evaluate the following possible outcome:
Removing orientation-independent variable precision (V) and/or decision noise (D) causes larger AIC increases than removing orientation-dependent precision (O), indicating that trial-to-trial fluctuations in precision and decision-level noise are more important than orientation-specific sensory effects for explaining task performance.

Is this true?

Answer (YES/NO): NO